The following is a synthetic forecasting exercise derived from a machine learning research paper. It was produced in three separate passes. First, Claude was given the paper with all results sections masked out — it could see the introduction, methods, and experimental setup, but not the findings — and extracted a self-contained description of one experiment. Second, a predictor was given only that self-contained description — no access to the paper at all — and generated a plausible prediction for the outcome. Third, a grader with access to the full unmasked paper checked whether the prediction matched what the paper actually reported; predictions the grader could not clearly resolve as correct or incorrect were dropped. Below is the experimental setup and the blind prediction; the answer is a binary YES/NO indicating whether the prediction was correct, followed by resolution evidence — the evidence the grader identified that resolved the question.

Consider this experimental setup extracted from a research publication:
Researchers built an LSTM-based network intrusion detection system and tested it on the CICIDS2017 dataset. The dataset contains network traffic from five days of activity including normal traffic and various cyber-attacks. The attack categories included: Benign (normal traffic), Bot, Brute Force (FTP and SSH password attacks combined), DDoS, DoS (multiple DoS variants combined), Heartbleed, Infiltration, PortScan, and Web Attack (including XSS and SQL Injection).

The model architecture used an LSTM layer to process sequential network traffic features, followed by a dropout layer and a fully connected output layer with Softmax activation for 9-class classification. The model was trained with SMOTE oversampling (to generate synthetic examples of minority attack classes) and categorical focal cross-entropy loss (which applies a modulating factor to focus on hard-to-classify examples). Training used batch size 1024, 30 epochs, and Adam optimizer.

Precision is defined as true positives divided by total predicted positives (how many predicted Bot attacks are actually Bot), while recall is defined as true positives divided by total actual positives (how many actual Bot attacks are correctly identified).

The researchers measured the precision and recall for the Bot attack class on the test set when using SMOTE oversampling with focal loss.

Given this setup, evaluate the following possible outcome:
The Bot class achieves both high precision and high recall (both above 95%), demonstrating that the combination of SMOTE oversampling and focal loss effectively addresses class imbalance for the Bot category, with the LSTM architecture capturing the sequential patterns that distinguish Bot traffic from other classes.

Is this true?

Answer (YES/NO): NO